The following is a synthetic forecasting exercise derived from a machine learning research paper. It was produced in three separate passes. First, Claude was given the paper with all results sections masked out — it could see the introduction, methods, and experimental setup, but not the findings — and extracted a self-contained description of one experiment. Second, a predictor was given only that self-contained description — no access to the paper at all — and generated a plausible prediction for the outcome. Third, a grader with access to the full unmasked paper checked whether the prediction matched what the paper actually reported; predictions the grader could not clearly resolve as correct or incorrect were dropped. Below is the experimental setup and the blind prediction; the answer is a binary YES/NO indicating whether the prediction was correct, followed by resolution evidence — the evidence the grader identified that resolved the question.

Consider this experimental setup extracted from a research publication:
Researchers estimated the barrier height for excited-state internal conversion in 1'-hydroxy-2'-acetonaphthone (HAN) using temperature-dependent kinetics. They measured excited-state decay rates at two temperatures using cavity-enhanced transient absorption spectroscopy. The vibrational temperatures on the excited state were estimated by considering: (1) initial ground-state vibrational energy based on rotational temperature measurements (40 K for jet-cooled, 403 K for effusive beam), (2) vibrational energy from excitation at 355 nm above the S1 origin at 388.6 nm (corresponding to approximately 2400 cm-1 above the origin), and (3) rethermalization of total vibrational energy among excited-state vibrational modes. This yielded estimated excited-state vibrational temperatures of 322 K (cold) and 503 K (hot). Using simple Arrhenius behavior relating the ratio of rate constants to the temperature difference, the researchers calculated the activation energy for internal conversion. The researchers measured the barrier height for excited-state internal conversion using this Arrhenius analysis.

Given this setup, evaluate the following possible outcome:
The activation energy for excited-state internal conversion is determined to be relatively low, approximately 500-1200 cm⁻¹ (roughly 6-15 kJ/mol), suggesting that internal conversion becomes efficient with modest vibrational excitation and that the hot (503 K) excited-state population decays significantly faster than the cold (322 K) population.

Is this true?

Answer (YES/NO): YES